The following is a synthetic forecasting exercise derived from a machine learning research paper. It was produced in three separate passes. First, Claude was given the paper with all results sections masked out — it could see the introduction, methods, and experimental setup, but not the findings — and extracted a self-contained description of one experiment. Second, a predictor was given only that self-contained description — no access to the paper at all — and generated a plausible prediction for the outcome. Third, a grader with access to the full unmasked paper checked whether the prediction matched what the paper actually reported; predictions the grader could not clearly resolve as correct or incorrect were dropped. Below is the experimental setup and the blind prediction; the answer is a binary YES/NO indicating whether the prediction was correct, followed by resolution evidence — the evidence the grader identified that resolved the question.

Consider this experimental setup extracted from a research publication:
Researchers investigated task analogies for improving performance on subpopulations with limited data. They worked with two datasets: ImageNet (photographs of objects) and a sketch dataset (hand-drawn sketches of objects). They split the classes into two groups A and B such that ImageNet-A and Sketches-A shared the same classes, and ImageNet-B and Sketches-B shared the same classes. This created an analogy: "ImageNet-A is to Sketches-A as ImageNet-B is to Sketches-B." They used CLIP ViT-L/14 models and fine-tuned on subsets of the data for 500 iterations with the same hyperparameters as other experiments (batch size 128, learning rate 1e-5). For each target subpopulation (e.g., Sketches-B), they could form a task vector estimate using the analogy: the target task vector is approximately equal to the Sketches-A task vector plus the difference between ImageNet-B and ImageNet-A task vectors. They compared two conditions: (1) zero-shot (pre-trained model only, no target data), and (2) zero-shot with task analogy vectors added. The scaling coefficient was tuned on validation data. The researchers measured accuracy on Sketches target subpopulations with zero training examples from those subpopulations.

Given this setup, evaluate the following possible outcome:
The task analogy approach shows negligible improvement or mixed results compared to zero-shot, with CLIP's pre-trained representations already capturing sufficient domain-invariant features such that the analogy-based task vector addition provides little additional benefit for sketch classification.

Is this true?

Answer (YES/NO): NO